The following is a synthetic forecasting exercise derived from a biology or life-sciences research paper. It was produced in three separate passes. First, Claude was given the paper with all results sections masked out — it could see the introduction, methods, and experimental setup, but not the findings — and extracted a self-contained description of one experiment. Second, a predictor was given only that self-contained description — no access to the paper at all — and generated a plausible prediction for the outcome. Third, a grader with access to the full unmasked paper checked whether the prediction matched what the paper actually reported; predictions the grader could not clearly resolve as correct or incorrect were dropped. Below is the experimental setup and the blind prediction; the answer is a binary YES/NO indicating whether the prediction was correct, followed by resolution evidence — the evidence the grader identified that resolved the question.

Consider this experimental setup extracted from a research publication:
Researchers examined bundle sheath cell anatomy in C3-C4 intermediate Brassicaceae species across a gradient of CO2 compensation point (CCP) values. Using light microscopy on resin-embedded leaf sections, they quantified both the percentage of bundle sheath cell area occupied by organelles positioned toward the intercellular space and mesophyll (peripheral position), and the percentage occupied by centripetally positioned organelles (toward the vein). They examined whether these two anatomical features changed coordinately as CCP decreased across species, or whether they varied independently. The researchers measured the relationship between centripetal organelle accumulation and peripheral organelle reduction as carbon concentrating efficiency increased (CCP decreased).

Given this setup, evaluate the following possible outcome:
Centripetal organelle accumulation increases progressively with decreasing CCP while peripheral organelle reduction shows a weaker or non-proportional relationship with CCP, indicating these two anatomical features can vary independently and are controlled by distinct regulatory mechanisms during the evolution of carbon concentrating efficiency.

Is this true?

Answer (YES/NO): YES